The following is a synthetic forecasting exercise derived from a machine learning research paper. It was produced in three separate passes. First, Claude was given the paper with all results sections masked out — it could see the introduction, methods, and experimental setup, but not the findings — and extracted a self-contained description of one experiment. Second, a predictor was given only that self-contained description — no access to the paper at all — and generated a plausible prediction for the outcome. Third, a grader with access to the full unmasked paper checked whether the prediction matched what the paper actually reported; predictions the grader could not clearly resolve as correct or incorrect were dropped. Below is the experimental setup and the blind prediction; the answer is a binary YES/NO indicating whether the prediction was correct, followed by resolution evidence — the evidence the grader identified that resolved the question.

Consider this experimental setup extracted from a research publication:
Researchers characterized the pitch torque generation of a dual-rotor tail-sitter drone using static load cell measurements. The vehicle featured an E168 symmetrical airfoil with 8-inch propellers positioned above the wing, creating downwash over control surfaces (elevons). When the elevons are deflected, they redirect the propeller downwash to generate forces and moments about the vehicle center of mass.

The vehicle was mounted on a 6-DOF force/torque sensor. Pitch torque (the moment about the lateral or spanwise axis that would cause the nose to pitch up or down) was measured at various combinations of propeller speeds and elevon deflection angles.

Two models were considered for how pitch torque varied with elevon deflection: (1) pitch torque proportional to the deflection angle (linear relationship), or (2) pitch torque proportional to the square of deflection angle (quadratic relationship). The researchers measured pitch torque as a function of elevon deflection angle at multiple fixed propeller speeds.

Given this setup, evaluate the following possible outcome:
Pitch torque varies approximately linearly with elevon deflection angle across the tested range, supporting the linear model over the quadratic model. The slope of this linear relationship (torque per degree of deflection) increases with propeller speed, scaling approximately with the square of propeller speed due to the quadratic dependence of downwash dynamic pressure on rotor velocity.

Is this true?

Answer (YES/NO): YES